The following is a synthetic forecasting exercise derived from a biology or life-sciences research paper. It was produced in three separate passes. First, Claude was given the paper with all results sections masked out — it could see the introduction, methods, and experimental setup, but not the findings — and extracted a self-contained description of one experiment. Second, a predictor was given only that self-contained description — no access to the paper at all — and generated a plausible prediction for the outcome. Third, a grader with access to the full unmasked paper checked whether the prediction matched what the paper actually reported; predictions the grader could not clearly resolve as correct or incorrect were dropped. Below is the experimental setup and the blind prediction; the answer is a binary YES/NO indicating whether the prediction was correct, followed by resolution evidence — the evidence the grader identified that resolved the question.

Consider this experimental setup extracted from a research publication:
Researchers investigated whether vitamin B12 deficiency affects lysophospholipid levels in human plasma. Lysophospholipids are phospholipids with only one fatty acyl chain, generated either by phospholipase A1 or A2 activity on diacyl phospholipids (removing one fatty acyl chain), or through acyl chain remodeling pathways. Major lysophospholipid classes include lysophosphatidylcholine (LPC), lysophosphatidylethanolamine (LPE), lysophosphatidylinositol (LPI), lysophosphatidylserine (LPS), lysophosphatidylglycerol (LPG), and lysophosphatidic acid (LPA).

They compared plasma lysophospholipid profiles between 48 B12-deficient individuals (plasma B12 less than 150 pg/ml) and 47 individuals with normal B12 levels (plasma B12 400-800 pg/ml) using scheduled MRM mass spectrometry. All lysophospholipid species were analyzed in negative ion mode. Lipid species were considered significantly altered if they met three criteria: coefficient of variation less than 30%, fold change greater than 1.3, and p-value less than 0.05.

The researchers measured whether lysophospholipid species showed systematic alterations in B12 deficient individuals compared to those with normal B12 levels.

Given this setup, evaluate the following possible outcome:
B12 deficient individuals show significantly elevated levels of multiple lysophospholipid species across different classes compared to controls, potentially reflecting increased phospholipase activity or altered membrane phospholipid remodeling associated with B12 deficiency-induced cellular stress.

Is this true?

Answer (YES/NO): NO